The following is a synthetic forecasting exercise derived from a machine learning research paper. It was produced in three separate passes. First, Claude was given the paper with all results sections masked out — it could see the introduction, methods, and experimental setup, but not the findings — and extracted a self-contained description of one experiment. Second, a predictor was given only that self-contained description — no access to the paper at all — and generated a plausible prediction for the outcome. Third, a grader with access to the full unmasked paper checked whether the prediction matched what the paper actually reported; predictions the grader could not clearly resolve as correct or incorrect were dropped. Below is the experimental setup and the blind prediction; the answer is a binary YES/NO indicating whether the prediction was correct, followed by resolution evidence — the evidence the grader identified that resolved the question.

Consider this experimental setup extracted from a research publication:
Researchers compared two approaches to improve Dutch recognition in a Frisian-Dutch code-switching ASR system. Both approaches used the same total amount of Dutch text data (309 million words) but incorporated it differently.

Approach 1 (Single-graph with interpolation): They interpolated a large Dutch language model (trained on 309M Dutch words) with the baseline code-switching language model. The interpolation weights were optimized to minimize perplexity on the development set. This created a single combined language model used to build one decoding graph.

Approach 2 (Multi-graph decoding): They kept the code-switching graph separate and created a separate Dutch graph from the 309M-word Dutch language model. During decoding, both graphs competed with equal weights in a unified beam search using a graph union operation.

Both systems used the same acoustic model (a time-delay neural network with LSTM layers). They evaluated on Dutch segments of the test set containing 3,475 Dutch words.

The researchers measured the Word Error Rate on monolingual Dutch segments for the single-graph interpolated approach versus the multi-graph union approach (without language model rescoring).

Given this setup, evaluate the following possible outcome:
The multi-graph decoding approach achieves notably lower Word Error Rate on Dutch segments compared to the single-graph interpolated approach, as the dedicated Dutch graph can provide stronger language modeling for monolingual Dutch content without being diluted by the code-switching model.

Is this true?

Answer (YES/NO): YES